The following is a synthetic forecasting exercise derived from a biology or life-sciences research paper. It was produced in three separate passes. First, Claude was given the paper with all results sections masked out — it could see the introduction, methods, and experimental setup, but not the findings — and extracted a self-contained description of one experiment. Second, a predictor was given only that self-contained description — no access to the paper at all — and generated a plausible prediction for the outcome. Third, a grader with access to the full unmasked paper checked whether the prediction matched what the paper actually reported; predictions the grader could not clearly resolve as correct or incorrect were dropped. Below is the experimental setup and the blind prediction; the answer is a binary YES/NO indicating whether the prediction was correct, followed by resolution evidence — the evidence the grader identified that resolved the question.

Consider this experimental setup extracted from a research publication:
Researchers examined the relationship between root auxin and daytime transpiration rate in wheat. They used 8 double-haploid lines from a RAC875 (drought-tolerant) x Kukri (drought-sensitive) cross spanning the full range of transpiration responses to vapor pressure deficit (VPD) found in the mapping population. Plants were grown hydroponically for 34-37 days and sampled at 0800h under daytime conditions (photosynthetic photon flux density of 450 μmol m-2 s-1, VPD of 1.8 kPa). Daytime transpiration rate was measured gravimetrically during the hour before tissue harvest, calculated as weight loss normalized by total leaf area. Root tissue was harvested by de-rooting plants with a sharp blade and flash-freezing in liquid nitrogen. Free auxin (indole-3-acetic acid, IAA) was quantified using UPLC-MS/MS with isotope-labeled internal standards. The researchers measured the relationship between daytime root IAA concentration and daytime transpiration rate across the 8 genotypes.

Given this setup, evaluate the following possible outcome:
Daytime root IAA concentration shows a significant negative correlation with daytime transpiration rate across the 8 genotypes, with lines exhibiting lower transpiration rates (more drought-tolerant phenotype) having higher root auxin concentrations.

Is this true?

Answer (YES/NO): YES